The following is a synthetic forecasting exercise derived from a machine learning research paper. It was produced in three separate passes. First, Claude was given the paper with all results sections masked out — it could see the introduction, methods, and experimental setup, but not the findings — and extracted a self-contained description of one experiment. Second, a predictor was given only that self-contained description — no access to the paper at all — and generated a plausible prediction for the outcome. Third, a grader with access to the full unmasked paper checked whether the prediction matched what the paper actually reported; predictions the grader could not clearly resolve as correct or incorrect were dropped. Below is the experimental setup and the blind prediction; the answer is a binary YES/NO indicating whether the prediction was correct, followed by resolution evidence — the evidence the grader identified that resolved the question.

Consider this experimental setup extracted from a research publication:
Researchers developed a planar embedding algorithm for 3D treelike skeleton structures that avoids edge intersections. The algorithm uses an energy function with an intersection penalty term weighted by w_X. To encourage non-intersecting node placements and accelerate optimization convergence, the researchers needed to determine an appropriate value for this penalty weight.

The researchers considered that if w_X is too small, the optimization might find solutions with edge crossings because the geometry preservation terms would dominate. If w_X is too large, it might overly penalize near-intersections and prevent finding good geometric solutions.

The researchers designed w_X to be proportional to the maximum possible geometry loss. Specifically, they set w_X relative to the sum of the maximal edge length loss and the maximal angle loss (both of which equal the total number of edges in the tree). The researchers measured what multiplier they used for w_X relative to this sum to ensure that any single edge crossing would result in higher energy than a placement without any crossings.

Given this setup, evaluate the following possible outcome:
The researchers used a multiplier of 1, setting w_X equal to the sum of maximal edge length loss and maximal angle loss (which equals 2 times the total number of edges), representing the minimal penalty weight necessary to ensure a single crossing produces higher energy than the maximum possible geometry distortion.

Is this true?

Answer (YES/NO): NO